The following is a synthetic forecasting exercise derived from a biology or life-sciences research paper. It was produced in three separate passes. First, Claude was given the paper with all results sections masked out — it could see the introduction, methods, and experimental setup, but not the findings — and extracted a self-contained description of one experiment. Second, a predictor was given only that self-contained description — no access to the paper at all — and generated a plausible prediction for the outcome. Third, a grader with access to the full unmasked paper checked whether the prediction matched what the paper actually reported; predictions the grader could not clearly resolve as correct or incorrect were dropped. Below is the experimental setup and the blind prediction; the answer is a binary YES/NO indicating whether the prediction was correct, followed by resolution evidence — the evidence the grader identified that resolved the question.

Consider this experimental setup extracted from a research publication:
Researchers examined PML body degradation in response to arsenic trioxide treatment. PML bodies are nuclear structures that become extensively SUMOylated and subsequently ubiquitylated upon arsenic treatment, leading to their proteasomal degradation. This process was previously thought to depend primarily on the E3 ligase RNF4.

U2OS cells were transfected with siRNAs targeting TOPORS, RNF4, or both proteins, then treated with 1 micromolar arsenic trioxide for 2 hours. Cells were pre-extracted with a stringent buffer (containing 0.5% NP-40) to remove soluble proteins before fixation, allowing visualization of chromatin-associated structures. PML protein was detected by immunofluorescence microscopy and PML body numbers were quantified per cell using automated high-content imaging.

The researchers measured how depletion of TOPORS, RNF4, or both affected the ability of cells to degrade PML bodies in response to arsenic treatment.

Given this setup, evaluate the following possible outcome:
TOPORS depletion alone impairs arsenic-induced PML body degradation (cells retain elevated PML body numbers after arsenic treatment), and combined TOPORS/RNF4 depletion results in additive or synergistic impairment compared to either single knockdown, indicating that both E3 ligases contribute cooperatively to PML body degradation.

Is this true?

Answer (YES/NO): YES